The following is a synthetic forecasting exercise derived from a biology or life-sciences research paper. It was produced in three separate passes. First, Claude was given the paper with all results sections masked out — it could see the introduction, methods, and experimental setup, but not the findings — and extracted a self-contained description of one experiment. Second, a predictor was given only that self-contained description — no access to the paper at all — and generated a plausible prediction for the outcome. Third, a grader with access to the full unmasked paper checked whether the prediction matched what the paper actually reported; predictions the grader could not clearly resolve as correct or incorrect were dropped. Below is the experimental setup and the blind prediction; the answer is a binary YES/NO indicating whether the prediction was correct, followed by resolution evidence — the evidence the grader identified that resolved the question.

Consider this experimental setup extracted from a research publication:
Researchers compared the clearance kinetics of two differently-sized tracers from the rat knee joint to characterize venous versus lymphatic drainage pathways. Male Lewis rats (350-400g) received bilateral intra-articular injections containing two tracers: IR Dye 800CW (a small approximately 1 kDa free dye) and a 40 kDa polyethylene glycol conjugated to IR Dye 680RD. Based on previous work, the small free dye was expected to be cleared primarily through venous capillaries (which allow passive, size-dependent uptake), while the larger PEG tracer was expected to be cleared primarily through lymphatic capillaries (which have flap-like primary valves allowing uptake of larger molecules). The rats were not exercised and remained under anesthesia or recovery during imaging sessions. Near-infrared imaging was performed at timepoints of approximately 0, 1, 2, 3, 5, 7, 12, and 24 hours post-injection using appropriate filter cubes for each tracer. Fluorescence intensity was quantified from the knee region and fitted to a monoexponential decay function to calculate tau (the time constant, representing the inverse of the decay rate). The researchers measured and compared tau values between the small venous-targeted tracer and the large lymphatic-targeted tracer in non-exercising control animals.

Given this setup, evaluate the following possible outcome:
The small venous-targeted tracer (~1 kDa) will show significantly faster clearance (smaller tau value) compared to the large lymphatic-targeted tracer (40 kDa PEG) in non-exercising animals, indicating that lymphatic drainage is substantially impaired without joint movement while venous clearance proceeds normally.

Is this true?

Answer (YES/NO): NO